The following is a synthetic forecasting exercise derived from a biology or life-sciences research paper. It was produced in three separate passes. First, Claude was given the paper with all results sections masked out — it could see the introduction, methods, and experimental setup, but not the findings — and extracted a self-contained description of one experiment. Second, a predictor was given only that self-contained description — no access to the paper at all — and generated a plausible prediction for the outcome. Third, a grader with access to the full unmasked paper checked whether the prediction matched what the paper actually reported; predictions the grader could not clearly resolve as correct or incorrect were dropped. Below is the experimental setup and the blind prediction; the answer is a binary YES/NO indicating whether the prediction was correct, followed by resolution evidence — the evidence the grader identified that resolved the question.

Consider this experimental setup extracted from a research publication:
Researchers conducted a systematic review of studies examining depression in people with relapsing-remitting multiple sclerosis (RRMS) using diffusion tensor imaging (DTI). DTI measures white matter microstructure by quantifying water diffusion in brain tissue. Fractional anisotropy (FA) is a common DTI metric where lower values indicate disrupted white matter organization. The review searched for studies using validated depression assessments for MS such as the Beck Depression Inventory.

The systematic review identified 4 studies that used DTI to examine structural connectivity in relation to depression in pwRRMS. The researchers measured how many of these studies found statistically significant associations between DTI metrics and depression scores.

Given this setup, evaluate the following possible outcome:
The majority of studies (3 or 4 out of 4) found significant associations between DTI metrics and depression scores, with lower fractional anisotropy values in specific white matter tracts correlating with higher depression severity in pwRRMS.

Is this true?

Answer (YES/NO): NO